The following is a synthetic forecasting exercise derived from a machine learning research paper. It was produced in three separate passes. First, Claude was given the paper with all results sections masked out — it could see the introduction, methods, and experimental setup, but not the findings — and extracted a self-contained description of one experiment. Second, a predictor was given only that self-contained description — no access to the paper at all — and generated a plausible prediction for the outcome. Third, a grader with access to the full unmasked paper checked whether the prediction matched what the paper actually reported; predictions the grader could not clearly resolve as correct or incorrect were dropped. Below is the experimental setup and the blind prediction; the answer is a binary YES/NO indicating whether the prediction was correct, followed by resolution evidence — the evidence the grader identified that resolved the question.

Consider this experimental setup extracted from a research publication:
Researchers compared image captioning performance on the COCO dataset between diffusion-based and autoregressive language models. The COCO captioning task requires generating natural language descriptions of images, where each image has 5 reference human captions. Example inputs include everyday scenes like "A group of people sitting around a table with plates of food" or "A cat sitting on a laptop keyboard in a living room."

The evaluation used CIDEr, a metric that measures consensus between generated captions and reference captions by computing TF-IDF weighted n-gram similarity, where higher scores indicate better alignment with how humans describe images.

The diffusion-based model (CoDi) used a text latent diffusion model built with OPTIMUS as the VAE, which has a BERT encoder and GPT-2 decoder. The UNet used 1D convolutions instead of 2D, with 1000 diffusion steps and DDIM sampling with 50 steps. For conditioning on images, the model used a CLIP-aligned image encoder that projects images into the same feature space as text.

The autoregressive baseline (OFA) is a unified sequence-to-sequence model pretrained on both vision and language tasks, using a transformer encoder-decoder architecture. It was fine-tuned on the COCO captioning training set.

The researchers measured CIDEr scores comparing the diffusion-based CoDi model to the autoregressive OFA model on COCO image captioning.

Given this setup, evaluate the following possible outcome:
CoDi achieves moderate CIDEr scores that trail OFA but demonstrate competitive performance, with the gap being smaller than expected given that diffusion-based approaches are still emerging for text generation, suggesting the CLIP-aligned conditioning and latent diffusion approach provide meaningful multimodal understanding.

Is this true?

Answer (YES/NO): NO